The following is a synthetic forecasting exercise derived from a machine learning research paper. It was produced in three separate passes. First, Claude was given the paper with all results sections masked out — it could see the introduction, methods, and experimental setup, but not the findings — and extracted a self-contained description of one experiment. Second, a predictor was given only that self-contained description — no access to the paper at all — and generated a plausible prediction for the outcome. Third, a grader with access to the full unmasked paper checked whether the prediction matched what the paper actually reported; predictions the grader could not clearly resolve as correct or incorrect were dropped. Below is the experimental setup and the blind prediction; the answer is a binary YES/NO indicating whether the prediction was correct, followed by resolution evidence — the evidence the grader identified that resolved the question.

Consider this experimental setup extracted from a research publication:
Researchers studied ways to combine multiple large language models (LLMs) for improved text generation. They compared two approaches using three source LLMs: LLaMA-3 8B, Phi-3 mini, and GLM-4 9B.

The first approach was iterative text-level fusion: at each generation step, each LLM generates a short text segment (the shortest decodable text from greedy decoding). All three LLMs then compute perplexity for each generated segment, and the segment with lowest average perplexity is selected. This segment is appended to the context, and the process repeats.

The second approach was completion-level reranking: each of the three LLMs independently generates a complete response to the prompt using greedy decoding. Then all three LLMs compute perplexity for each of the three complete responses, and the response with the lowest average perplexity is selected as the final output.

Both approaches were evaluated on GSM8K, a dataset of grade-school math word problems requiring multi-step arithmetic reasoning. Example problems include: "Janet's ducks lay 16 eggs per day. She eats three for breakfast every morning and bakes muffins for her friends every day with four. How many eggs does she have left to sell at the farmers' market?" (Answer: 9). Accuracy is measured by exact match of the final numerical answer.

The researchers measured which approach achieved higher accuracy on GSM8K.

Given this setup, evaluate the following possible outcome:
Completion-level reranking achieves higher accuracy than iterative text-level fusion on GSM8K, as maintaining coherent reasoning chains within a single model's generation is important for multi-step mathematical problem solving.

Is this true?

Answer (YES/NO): YES